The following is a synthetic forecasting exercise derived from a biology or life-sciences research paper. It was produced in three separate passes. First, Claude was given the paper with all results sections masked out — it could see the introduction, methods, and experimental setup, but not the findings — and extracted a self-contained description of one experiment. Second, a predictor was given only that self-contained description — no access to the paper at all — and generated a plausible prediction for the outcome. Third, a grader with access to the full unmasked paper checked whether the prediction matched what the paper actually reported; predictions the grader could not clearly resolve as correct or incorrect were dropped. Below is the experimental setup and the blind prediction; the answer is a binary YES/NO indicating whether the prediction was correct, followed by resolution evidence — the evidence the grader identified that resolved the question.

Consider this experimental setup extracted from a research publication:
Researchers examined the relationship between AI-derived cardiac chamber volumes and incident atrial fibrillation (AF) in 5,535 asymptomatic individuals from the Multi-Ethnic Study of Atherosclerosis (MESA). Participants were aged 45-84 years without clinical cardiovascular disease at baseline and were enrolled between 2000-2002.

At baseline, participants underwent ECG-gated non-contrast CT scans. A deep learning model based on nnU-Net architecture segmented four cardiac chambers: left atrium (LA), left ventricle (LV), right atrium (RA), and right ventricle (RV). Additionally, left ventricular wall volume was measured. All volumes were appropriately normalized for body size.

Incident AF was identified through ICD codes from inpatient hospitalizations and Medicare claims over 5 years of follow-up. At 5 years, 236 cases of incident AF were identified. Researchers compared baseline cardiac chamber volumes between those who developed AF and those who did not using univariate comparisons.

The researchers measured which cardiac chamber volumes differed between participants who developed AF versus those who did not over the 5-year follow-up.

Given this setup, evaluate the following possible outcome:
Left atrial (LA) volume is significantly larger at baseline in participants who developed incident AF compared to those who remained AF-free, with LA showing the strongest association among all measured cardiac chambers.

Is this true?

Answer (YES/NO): NO